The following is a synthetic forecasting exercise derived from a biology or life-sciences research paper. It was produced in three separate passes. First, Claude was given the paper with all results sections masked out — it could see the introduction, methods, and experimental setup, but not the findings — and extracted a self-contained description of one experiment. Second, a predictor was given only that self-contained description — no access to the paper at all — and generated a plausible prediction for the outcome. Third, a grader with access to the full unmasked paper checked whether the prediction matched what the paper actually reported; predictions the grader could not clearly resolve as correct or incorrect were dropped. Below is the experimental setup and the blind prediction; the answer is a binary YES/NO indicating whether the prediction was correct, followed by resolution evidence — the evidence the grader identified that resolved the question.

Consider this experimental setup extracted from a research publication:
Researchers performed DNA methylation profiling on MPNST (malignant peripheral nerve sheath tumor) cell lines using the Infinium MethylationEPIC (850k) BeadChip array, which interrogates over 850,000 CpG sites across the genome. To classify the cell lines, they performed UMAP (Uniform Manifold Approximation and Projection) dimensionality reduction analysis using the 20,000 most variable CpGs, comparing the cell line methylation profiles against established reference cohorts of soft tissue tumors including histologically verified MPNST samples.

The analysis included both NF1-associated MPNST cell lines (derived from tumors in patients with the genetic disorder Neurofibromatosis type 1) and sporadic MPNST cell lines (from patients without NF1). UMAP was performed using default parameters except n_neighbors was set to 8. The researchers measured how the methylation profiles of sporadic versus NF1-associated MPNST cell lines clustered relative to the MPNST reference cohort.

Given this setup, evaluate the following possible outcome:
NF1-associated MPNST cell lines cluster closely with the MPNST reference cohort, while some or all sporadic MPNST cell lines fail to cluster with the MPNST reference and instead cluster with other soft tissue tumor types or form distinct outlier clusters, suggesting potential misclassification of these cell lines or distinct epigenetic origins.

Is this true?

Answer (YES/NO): YES